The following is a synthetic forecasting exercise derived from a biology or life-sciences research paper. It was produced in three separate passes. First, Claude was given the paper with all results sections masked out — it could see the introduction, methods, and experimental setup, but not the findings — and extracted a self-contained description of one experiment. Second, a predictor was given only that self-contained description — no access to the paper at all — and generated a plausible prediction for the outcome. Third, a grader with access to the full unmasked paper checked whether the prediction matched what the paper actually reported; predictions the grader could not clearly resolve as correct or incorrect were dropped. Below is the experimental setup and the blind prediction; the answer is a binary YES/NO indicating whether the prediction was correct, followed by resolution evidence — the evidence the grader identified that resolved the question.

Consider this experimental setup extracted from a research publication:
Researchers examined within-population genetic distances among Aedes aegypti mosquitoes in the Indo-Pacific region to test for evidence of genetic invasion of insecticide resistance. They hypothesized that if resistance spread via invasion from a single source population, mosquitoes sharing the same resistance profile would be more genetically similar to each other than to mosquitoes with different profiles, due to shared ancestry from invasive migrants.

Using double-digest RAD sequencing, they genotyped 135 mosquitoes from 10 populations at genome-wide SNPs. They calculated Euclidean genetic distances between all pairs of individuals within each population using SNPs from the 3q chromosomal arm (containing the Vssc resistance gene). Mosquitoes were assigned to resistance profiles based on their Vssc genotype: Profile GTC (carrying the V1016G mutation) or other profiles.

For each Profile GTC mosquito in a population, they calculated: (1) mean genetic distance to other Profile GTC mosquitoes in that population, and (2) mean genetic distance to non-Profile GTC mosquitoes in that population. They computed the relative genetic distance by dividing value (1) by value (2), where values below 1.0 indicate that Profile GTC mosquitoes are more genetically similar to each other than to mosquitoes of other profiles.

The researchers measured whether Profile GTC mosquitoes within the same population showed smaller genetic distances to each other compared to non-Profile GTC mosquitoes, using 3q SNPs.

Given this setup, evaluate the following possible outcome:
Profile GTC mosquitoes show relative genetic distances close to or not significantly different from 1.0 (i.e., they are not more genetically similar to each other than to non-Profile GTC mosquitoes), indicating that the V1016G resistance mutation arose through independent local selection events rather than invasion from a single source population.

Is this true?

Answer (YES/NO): NO